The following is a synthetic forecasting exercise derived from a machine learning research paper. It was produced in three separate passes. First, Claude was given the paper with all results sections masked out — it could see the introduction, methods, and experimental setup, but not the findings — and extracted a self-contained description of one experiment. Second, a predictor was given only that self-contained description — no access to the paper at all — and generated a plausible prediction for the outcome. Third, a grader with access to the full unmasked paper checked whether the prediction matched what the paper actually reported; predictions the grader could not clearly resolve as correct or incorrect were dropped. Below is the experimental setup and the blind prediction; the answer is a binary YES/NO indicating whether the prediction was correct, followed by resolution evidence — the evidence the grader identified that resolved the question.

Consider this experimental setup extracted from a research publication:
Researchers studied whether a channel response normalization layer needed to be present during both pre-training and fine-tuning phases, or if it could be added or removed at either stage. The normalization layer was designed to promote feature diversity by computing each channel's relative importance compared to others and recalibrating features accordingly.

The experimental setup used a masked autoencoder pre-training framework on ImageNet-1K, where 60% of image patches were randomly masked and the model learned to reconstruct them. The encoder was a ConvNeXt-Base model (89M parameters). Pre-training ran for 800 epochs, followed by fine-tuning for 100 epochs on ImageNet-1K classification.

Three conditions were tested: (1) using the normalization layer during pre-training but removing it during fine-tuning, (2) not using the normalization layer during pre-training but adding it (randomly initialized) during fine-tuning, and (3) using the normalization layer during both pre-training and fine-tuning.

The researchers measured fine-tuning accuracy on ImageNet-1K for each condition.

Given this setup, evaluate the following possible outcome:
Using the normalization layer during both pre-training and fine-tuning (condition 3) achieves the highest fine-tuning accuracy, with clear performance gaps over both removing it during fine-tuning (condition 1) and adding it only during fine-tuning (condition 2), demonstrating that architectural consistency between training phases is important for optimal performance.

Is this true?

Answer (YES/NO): YES